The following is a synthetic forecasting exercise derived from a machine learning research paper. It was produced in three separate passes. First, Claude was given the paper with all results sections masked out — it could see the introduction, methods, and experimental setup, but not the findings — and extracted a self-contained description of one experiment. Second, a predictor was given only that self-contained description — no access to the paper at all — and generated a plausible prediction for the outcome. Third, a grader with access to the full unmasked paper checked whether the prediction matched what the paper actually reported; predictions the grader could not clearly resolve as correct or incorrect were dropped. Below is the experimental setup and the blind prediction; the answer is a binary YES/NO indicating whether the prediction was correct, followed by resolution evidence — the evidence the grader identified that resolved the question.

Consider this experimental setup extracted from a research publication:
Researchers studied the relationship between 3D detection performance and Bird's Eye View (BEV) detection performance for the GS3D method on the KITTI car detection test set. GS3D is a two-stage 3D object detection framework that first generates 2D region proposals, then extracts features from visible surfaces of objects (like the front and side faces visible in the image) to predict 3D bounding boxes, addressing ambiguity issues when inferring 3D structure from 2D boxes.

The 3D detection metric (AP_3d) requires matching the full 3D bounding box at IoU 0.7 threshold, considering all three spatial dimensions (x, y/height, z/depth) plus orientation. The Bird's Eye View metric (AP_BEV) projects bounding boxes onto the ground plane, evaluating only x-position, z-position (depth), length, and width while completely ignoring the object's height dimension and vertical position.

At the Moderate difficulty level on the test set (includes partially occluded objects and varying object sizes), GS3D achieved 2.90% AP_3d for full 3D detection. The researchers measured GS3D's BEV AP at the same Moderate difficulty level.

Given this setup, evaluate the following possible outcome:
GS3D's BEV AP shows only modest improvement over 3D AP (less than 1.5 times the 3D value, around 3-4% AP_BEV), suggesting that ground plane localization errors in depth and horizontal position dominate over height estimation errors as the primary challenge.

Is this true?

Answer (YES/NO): NO